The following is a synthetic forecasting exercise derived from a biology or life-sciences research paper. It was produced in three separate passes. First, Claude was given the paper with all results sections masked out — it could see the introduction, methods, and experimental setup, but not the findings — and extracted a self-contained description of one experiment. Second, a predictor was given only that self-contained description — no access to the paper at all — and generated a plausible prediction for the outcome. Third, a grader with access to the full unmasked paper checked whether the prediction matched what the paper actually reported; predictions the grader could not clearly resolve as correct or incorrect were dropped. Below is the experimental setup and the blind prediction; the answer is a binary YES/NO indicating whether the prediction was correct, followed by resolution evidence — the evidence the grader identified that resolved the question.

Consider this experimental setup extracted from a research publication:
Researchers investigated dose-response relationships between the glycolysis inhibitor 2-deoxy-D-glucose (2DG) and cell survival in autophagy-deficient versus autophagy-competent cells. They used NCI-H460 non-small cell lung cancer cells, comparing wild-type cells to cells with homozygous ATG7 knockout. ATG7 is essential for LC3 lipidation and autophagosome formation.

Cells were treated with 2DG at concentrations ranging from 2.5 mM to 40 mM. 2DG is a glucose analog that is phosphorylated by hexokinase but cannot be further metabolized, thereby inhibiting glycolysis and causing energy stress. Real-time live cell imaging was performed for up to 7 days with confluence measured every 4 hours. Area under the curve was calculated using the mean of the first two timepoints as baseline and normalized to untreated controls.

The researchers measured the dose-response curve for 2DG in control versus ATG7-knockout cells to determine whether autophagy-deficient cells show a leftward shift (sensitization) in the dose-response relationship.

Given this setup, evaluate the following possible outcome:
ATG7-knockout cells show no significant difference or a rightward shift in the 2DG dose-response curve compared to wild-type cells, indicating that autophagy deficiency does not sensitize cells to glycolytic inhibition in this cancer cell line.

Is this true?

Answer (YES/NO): NO